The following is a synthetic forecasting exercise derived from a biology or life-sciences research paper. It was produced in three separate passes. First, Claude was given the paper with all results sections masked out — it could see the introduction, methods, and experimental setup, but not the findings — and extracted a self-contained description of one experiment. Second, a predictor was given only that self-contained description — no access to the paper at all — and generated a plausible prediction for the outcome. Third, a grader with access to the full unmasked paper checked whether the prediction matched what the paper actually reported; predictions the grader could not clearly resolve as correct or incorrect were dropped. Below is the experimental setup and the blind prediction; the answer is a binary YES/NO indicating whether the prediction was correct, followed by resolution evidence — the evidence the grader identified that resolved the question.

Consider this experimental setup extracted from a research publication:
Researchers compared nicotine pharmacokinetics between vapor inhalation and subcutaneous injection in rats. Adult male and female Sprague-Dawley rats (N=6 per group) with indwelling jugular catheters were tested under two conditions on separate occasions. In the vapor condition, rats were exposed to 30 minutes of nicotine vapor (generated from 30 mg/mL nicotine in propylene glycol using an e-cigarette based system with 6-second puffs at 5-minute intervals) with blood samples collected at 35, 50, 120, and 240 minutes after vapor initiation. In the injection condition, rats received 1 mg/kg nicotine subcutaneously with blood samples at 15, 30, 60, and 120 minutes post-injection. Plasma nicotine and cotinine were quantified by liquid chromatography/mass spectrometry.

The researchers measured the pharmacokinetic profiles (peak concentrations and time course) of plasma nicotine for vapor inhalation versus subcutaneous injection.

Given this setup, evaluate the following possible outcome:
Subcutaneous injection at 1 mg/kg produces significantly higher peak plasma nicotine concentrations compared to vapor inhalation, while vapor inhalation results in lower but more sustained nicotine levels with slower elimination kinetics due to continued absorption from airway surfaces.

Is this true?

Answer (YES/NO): NO